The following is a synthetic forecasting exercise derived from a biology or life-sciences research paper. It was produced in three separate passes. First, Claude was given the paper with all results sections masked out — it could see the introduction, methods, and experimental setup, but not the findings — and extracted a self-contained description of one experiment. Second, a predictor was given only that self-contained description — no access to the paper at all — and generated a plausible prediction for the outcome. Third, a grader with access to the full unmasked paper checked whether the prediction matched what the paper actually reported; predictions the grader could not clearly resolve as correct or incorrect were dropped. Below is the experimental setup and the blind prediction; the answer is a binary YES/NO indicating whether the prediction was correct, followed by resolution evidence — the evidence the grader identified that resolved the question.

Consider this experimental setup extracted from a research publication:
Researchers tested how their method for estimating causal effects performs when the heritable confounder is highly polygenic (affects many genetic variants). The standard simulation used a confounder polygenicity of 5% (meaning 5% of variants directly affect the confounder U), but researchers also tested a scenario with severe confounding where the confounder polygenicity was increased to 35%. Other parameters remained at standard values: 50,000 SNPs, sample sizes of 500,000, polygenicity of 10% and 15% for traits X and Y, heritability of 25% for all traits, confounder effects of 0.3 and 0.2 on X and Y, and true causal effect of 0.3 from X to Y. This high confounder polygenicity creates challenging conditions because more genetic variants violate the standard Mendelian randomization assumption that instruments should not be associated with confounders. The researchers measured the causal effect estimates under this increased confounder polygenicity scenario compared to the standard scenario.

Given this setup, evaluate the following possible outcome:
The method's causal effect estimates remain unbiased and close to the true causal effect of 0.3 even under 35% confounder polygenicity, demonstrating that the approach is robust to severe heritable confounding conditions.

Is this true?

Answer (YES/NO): YES